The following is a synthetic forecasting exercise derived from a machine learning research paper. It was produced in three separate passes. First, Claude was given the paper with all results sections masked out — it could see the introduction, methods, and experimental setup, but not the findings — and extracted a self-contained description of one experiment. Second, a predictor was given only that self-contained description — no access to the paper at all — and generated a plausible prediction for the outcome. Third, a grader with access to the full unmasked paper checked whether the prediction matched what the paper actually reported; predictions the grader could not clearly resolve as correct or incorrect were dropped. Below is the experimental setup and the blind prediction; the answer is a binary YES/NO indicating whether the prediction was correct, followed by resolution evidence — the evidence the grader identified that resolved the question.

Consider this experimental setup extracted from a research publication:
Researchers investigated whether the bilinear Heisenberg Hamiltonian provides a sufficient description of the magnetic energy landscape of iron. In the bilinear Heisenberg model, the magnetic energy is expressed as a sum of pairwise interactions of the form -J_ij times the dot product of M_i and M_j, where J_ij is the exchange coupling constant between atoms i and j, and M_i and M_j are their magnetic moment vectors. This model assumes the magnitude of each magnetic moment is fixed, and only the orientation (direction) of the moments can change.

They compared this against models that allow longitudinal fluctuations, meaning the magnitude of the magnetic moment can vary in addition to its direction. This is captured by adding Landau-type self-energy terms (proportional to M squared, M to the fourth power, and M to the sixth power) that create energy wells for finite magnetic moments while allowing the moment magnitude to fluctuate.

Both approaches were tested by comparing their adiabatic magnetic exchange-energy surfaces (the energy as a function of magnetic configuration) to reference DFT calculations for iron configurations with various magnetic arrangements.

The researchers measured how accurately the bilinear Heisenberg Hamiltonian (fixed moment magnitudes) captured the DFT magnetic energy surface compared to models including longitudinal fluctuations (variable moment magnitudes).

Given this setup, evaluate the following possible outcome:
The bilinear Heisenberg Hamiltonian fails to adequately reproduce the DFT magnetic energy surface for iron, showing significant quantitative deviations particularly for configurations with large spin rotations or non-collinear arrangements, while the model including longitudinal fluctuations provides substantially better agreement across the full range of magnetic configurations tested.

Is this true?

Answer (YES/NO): NO